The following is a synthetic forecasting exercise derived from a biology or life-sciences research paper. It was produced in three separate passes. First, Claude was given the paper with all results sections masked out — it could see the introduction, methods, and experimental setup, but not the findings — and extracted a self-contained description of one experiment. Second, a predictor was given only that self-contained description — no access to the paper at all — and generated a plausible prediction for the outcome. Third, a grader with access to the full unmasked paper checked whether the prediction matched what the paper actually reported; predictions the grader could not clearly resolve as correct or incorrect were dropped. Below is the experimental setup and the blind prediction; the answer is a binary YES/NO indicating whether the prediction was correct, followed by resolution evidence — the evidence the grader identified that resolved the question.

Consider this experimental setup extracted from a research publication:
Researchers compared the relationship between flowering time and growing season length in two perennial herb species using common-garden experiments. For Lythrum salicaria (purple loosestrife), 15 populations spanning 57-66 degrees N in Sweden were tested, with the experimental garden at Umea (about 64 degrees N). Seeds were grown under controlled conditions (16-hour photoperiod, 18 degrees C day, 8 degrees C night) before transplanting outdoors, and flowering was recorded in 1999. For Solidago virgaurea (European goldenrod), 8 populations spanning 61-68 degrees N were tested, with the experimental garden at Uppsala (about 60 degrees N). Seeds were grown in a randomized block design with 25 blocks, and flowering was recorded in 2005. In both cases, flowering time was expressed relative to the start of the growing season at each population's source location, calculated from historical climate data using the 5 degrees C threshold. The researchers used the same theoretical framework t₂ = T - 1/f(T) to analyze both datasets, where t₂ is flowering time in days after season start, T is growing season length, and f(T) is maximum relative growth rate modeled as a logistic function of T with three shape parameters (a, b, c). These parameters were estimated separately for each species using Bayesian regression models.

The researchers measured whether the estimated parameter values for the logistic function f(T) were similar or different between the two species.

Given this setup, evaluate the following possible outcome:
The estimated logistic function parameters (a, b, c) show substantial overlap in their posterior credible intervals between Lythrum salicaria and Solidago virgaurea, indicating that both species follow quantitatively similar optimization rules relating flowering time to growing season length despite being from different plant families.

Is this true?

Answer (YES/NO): NO